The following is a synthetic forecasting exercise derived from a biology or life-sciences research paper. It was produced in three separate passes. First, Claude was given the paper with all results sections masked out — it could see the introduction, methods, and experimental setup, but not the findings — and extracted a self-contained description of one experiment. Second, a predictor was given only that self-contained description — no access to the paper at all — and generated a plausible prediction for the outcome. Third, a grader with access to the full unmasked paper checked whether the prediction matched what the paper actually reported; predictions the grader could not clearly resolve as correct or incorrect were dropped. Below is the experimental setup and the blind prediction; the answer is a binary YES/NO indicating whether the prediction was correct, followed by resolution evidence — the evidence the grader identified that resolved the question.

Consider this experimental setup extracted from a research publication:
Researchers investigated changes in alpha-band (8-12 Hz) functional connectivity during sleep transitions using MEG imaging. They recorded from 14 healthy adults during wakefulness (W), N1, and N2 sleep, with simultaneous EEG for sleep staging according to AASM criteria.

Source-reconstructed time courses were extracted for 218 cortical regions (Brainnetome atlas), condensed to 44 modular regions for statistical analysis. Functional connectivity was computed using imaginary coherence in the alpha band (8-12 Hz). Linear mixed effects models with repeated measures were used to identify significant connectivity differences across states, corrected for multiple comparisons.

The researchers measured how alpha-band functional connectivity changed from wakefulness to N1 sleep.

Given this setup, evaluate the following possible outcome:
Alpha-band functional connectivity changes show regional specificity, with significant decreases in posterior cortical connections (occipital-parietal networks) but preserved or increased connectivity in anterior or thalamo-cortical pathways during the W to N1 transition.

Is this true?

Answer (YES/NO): NO